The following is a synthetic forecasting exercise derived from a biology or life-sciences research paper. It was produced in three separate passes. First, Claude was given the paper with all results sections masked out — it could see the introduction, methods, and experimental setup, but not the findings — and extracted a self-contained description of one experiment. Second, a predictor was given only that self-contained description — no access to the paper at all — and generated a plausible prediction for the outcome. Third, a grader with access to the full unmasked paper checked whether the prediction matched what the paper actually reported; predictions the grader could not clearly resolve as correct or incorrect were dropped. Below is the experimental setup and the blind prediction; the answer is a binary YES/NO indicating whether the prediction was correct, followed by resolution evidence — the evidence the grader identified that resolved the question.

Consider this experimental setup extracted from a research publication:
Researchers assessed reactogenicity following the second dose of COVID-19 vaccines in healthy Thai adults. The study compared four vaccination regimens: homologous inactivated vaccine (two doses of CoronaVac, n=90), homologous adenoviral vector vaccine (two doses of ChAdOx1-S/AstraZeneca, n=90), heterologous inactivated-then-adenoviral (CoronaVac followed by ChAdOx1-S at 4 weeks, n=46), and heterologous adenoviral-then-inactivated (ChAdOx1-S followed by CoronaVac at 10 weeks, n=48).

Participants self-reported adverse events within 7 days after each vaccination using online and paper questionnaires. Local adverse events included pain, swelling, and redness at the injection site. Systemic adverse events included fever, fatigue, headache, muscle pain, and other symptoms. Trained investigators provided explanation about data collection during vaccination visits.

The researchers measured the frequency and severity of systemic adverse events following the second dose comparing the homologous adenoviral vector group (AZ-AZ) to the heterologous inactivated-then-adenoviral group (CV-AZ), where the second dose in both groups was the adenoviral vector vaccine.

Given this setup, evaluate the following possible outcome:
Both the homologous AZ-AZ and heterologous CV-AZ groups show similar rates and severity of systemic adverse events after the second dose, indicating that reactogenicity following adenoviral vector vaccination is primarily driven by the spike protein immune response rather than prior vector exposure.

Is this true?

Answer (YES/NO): NO